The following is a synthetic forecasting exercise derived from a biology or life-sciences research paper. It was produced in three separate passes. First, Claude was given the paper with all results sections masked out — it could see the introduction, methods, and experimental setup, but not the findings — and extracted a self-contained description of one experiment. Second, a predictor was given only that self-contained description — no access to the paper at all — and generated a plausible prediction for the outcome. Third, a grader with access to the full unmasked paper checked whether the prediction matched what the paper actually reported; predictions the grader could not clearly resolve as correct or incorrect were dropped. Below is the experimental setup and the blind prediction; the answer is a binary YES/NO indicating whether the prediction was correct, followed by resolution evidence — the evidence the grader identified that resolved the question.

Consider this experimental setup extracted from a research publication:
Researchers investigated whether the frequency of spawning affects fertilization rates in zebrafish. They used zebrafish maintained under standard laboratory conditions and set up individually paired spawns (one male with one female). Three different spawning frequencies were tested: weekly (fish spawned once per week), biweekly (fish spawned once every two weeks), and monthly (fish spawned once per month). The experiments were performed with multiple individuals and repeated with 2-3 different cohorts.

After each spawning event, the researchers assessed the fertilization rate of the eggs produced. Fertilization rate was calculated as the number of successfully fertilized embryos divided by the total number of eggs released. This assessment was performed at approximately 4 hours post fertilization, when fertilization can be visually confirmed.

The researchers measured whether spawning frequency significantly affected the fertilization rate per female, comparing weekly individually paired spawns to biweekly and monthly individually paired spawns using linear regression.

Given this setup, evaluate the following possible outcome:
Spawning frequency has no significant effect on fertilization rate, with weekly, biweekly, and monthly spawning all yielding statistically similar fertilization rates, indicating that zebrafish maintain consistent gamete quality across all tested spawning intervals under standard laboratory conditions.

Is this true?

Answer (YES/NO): NO